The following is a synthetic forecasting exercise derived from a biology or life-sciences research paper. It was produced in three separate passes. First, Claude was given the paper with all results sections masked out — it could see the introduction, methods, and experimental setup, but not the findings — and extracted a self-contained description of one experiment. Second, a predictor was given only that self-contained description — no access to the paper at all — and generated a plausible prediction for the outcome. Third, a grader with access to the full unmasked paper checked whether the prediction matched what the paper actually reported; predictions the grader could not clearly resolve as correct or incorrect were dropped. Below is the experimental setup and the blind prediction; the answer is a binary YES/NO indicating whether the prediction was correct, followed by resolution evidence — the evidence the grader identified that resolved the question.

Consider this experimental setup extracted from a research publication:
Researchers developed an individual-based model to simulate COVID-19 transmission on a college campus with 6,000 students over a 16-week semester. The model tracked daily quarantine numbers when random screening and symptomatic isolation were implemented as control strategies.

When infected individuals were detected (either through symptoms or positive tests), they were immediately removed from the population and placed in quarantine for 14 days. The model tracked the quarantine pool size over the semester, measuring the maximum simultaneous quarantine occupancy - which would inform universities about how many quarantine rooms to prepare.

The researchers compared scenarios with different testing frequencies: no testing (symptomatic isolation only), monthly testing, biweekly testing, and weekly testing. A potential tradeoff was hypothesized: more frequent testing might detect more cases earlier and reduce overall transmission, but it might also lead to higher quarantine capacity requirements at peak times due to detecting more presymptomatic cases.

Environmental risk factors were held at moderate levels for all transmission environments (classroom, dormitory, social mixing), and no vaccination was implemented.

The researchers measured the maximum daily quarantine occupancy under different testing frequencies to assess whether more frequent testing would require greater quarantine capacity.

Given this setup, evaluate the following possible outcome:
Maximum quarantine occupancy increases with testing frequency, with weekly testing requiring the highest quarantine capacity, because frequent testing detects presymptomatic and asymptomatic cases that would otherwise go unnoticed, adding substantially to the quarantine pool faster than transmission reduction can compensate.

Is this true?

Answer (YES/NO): NO